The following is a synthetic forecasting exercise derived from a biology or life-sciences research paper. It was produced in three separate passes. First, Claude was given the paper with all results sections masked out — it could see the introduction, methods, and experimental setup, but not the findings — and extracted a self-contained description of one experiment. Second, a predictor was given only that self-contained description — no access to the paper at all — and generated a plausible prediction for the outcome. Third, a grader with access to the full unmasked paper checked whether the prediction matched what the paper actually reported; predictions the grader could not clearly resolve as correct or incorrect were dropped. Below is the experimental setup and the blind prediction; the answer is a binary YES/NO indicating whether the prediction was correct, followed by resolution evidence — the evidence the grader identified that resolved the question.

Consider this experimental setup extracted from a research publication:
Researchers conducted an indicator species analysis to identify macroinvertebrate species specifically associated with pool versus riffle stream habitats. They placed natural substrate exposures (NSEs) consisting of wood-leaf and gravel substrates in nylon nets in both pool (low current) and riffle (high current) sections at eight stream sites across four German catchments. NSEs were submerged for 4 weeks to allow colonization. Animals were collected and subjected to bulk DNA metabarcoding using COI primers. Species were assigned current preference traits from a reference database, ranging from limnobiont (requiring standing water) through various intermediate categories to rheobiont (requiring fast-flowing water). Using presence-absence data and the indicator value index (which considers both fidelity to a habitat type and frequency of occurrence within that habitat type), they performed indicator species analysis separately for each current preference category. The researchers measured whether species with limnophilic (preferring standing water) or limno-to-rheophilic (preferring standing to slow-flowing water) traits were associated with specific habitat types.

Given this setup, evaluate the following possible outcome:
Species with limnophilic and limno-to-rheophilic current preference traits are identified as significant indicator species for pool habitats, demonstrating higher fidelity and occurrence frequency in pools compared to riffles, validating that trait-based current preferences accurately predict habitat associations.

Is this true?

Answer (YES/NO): YES